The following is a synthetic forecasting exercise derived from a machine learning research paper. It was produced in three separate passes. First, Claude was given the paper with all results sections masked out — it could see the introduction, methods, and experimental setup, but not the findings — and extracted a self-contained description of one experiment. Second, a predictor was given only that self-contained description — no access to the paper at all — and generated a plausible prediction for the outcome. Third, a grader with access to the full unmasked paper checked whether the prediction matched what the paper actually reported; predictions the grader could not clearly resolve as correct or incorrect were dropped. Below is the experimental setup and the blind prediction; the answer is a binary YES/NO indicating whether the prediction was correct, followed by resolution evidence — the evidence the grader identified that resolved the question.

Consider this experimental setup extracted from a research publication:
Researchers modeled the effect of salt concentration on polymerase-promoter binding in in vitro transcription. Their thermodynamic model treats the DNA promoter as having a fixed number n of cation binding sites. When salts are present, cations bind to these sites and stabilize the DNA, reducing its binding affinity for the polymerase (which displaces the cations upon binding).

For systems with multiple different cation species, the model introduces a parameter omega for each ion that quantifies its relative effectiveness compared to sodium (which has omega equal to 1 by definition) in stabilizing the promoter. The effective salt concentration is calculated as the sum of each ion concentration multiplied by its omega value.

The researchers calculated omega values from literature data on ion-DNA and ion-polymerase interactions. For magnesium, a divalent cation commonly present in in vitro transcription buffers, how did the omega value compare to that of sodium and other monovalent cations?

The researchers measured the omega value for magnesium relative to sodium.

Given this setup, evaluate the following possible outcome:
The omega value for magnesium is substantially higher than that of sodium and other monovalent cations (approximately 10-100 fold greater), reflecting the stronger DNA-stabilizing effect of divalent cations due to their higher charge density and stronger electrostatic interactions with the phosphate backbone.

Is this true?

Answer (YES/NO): NO